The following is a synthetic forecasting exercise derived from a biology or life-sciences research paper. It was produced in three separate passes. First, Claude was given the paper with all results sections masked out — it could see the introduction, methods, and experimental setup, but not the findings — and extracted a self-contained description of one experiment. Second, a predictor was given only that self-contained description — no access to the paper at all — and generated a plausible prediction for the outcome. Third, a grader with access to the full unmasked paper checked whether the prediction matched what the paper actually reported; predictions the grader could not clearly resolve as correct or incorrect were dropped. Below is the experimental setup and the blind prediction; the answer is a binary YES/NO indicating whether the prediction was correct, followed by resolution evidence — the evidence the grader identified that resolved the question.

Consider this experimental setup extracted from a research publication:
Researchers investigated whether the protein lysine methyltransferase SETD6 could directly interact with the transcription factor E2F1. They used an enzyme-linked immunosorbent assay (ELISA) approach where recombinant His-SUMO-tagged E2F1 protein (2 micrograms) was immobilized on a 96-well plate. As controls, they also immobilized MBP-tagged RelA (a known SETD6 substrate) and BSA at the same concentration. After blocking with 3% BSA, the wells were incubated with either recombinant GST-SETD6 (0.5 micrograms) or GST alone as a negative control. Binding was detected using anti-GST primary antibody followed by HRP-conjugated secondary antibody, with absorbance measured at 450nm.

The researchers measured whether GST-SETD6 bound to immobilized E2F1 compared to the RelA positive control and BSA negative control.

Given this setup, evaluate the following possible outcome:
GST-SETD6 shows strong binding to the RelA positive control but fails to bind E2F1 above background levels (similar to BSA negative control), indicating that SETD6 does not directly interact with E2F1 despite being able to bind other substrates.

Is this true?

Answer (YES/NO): NO